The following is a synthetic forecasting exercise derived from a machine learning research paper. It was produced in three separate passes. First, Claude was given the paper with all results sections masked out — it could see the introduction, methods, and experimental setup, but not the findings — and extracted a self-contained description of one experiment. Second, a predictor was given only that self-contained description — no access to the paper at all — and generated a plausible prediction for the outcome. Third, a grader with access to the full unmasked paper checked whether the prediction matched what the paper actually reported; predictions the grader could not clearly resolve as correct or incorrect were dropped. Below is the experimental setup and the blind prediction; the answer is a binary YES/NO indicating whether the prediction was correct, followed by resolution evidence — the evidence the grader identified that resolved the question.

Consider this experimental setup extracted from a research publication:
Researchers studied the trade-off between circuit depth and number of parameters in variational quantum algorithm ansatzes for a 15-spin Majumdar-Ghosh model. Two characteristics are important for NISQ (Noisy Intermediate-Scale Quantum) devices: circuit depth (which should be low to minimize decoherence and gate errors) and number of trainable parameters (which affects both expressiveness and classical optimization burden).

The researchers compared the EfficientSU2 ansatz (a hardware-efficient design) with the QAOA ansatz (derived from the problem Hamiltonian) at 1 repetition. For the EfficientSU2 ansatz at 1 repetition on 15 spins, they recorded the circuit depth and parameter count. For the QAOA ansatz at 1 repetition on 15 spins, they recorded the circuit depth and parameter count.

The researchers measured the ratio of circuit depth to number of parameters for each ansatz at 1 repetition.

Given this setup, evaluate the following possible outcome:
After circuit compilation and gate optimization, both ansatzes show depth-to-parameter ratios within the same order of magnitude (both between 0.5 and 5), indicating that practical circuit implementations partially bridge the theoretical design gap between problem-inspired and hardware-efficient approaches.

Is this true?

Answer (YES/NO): NO